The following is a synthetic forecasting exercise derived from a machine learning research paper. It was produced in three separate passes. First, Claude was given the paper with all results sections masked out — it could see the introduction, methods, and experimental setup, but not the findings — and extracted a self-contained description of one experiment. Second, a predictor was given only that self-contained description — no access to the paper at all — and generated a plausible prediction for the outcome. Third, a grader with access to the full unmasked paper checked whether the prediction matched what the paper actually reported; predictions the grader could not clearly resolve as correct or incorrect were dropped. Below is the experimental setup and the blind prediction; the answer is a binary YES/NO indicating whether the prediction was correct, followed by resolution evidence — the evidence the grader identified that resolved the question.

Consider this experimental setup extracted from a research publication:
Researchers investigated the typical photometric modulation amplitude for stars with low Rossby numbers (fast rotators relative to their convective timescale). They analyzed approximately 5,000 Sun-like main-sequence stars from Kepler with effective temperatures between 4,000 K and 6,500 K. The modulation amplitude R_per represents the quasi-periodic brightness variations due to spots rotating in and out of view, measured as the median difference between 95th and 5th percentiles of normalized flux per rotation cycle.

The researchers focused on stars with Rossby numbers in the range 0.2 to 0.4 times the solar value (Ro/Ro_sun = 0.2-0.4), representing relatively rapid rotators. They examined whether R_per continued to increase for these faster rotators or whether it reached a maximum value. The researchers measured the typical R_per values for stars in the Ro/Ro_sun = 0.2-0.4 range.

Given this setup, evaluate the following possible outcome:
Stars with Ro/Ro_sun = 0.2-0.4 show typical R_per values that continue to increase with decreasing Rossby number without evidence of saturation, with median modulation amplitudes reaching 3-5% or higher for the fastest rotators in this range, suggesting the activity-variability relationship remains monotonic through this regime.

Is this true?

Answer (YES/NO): NO